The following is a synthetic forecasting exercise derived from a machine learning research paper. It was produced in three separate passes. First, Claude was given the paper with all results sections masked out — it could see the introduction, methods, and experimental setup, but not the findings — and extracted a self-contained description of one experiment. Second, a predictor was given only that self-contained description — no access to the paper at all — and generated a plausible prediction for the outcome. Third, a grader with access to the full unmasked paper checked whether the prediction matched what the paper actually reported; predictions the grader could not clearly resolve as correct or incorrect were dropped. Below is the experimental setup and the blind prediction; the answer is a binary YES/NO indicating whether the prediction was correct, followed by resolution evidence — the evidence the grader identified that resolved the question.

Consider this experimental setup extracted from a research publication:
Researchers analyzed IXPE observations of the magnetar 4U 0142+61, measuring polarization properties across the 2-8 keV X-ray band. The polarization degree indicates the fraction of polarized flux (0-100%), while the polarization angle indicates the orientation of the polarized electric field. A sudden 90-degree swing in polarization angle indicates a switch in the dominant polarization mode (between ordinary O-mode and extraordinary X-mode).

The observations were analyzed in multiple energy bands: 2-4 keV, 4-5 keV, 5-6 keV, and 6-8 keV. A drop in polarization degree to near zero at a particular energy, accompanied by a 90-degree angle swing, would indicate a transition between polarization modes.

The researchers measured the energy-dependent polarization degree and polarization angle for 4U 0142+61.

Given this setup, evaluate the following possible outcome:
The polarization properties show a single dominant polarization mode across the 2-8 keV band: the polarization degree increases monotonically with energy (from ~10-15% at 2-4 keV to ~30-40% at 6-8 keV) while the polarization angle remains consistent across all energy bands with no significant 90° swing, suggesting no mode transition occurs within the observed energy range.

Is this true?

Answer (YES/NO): NO